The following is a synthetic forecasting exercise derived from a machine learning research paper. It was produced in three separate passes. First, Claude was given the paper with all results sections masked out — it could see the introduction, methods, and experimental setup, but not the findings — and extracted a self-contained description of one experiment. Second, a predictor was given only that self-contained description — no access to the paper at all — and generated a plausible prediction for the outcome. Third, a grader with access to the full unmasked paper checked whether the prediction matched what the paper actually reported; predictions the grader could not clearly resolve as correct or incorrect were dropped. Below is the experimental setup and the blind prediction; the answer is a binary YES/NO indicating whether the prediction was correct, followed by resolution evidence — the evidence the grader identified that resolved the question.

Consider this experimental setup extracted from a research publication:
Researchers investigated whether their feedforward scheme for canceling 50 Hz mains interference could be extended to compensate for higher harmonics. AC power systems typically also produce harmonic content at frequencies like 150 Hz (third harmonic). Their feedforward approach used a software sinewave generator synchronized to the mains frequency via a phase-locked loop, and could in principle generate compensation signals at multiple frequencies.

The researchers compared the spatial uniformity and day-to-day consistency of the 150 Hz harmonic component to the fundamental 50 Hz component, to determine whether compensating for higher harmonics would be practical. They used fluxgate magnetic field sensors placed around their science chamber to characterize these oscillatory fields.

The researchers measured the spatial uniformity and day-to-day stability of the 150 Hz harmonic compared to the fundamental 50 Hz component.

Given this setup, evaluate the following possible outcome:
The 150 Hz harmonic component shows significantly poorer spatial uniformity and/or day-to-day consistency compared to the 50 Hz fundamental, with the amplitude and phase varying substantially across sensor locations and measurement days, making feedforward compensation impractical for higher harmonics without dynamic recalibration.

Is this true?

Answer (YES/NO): YES